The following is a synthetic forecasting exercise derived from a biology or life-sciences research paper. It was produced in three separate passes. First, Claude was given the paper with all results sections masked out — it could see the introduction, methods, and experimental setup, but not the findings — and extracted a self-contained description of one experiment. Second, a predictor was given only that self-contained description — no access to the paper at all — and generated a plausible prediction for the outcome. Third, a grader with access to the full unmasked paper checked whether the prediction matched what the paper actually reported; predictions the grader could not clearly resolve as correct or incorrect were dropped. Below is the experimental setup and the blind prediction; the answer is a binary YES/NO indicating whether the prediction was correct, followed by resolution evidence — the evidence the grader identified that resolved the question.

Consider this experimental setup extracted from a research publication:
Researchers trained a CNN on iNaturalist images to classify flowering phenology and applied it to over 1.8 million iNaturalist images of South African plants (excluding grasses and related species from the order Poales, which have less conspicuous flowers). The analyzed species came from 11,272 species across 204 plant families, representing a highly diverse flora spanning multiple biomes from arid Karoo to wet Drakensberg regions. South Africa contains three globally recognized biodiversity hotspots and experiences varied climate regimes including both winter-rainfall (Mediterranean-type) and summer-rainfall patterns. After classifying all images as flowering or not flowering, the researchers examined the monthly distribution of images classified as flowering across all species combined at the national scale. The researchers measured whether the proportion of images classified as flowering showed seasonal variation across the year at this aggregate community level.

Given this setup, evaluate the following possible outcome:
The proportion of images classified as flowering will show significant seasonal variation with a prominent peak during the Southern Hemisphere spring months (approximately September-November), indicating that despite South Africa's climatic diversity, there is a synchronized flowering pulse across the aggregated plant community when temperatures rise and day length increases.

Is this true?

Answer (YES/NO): NO